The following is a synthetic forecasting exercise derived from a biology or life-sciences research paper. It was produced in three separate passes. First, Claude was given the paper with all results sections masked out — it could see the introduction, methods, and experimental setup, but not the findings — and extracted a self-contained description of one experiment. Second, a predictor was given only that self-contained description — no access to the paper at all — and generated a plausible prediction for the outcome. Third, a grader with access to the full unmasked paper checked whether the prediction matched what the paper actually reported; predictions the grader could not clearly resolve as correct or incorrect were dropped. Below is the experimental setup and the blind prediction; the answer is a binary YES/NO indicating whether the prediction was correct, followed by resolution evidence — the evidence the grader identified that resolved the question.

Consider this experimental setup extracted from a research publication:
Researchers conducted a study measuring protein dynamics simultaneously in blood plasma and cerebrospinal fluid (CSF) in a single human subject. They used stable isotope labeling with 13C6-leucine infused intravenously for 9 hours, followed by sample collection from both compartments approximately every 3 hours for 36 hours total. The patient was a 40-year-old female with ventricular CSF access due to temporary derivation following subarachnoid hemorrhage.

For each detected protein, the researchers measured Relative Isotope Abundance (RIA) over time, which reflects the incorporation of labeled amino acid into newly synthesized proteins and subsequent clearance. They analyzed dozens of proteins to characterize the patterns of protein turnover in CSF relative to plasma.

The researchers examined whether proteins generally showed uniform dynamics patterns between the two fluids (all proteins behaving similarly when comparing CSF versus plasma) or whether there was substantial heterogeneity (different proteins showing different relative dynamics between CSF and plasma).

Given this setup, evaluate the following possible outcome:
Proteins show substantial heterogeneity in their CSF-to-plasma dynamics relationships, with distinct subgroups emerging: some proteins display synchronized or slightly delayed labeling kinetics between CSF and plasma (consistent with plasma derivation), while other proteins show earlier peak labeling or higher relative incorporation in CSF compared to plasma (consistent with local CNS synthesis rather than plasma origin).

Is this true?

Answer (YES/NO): YES